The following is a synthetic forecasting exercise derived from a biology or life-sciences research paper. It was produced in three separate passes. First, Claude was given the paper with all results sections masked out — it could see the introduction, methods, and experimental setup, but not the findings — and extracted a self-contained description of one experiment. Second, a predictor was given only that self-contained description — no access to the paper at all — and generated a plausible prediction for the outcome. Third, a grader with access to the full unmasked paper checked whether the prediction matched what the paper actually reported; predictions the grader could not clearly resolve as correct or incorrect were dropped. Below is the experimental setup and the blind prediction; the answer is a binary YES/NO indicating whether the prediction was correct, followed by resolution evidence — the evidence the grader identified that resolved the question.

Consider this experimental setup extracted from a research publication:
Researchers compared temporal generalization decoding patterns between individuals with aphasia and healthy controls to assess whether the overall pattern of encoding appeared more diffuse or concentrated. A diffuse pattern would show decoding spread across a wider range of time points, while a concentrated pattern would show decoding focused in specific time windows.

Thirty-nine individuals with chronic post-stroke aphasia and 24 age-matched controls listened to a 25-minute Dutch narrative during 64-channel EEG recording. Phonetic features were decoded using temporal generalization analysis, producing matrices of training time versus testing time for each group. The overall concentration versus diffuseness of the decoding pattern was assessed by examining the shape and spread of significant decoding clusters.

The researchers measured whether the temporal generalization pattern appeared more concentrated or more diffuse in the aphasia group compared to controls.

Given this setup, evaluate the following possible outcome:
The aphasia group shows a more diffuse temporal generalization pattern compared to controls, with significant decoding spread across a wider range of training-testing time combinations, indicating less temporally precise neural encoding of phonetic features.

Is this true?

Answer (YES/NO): YES